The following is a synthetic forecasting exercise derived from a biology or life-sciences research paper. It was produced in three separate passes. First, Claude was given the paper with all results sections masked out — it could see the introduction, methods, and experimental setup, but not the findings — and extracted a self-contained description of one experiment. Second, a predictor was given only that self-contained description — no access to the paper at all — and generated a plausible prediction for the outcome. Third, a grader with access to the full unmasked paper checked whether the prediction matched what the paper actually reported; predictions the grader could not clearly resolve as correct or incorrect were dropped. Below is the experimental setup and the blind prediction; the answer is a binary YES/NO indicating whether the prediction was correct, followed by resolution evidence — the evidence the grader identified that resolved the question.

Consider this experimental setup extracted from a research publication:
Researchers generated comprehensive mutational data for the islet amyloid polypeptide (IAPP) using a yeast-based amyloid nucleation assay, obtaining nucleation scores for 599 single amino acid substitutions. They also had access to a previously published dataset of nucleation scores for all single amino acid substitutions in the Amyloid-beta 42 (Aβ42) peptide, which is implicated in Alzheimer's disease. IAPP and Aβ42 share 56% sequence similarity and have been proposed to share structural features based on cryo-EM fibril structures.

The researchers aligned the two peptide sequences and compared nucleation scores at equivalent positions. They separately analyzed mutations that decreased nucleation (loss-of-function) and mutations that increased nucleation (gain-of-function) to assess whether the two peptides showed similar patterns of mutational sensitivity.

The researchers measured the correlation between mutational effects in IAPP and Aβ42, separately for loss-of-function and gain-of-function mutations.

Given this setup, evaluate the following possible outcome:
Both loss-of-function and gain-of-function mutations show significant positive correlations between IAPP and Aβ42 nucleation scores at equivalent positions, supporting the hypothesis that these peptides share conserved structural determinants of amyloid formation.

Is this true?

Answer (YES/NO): NO